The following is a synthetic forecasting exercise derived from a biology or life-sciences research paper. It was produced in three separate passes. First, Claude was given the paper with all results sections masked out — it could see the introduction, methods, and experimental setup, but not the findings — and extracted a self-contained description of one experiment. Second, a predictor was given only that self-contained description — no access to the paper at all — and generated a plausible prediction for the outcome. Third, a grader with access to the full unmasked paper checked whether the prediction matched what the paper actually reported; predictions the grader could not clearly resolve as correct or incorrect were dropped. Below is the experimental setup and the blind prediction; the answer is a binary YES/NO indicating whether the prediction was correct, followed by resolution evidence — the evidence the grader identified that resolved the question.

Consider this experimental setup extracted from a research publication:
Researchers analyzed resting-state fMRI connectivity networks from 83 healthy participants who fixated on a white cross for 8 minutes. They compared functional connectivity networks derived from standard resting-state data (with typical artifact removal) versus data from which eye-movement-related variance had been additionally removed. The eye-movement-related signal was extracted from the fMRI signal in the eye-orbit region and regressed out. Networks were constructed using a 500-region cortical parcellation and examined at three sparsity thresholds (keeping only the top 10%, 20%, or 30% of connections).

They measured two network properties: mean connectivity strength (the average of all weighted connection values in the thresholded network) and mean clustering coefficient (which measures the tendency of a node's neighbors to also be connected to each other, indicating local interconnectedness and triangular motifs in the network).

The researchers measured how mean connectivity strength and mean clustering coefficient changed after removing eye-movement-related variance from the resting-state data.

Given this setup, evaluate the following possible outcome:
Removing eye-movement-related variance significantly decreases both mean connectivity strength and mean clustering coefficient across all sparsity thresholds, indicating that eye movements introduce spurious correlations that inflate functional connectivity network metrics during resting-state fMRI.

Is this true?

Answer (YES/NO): YES